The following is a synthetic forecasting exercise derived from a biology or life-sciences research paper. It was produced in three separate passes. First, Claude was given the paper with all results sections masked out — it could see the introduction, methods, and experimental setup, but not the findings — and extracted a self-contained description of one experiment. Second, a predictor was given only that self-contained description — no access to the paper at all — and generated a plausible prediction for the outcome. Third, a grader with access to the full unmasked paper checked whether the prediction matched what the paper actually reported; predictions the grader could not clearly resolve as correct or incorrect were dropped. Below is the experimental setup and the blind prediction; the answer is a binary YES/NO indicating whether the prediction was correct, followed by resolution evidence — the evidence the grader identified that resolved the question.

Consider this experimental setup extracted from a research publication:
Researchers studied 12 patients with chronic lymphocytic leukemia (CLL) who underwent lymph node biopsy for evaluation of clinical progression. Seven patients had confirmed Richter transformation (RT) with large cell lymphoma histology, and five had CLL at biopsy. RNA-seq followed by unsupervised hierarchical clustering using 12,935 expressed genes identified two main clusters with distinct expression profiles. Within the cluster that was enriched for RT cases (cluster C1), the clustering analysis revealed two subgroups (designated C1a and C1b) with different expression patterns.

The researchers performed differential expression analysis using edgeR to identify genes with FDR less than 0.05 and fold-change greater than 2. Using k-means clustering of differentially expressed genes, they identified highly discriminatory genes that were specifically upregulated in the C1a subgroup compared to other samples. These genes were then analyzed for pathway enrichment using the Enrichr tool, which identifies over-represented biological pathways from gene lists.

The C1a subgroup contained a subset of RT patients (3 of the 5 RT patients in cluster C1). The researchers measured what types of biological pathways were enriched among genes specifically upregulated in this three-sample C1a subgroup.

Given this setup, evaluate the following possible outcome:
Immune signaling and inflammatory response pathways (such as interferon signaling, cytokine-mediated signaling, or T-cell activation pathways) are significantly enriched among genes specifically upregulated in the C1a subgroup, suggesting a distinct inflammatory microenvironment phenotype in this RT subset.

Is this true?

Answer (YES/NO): NO